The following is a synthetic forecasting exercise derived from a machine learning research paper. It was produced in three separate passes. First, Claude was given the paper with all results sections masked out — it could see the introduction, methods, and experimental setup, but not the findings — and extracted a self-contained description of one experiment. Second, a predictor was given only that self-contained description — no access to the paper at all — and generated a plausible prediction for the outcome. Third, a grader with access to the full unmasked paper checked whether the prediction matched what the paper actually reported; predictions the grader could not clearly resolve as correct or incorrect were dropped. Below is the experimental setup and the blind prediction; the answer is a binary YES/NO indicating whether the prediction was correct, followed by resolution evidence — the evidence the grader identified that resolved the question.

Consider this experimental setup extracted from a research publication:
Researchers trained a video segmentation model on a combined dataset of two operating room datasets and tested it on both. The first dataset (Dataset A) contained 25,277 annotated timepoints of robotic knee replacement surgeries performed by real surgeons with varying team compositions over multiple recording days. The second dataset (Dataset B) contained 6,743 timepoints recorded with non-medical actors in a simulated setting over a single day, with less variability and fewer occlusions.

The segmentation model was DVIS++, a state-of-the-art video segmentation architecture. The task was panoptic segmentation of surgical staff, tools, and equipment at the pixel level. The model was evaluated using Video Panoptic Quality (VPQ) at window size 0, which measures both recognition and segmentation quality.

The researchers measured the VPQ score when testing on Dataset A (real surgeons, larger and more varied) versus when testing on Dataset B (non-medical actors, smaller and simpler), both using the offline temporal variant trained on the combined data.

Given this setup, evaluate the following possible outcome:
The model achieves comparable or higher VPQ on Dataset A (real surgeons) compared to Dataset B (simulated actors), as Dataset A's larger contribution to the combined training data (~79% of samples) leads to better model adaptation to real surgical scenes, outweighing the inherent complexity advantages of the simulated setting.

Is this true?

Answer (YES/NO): NO